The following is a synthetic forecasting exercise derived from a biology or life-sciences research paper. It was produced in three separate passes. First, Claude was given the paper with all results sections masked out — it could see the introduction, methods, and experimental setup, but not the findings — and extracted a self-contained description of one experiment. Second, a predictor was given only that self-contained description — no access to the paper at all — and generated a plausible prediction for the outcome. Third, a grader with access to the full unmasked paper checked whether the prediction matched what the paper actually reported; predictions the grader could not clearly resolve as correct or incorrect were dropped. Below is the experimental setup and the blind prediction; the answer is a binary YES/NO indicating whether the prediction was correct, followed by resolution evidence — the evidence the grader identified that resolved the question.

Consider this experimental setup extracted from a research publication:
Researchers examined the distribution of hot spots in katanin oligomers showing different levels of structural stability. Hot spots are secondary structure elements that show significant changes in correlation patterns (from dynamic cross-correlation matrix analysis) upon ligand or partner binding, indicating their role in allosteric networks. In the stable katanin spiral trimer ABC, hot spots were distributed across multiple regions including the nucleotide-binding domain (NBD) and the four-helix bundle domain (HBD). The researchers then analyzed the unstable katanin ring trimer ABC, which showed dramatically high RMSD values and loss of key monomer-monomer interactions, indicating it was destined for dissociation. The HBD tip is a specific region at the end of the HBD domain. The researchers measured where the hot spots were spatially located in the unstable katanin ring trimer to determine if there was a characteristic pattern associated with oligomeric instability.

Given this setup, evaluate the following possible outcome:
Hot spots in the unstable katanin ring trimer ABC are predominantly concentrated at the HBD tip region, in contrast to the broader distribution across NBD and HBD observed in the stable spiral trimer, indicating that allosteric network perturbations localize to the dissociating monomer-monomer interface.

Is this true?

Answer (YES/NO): YES